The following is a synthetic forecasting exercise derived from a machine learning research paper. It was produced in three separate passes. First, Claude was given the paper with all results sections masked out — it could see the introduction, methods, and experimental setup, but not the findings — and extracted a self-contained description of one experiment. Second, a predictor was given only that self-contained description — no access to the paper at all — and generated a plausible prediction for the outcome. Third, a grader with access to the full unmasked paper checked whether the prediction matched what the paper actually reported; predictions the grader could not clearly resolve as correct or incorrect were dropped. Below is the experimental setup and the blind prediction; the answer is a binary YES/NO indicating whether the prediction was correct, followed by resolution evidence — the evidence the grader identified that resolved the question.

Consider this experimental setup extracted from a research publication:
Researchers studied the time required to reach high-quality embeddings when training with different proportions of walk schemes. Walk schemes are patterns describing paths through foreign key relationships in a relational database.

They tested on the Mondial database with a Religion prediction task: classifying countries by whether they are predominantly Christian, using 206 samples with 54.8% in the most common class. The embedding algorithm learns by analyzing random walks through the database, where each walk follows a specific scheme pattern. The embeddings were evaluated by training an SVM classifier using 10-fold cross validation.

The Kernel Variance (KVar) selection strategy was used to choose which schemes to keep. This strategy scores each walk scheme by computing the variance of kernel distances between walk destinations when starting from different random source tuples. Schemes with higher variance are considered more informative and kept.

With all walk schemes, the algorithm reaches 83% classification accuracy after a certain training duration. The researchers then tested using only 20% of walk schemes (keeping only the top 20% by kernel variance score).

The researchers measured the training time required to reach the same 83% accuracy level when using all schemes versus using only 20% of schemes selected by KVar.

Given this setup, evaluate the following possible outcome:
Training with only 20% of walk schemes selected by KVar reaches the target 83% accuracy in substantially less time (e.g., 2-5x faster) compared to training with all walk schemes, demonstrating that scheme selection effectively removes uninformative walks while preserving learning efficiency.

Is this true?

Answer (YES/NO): YES